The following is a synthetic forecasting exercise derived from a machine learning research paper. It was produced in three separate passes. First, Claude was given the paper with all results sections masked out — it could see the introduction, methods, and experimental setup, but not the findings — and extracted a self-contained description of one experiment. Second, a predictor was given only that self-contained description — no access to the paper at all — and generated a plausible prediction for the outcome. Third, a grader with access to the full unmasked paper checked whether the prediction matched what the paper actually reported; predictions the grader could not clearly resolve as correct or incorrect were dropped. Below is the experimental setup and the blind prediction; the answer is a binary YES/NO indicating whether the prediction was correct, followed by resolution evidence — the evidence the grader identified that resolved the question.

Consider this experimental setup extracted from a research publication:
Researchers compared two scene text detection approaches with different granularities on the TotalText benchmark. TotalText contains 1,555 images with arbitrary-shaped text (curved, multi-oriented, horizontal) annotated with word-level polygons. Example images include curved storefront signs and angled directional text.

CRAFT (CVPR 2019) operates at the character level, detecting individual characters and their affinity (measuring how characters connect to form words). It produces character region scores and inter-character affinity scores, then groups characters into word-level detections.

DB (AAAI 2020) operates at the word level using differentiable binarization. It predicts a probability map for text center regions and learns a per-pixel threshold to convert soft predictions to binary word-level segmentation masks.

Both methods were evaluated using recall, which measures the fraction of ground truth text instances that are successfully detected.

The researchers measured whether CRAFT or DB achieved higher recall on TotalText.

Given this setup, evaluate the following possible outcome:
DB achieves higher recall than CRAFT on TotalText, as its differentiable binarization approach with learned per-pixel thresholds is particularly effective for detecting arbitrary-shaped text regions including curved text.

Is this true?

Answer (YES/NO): YES